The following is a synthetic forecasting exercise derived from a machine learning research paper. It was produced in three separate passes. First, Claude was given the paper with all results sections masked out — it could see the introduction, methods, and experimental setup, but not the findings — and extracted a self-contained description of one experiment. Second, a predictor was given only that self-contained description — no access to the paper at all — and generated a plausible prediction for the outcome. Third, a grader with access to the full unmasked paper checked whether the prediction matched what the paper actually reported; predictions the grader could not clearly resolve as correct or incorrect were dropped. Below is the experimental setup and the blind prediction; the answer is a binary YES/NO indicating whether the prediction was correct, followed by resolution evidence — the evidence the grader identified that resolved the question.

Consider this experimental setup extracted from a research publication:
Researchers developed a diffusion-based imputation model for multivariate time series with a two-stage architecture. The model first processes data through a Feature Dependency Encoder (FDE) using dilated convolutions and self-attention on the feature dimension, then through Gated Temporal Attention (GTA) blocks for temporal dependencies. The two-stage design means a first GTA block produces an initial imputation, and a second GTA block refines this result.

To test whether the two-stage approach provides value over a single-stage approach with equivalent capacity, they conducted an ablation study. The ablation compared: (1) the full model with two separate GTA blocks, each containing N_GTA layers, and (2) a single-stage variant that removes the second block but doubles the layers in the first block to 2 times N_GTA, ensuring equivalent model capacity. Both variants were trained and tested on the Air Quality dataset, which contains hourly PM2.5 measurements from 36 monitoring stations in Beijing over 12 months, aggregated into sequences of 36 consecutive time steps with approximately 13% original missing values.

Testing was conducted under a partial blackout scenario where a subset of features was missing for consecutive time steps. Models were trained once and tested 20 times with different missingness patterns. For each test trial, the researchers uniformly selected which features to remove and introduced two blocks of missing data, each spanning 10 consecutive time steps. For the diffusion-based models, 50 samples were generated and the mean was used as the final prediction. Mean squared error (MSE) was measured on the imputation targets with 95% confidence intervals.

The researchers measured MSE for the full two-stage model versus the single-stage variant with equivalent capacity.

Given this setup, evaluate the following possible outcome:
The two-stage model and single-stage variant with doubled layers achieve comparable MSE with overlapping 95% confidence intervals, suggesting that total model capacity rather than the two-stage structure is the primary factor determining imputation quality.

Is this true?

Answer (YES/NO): NO